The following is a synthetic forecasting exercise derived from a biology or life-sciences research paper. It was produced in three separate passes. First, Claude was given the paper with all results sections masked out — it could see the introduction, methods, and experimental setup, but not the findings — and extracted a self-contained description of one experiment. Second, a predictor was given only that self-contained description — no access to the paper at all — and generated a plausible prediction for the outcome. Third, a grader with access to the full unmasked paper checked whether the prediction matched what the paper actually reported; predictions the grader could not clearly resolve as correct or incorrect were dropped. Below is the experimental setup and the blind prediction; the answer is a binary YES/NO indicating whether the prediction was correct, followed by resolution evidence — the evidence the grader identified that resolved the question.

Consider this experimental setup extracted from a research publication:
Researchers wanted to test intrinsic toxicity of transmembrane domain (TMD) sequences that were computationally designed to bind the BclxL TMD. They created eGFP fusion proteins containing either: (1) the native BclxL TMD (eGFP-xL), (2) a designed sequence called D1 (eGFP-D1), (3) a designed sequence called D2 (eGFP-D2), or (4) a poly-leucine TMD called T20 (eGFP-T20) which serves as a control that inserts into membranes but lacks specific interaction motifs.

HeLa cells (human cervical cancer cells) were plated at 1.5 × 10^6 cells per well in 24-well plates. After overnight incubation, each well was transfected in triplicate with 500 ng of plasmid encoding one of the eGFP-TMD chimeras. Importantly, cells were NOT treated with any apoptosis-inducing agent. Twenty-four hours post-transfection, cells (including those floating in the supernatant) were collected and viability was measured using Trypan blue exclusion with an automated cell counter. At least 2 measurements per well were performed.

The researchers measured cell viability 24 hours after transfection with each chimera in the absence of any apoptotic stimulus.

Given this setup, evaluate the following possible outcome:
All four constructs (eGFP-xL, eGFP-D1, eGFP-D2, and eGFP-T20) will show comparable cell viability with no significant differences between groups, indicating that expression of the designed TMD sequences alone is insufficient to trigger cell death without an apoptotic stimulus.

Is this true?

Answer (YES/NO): YES